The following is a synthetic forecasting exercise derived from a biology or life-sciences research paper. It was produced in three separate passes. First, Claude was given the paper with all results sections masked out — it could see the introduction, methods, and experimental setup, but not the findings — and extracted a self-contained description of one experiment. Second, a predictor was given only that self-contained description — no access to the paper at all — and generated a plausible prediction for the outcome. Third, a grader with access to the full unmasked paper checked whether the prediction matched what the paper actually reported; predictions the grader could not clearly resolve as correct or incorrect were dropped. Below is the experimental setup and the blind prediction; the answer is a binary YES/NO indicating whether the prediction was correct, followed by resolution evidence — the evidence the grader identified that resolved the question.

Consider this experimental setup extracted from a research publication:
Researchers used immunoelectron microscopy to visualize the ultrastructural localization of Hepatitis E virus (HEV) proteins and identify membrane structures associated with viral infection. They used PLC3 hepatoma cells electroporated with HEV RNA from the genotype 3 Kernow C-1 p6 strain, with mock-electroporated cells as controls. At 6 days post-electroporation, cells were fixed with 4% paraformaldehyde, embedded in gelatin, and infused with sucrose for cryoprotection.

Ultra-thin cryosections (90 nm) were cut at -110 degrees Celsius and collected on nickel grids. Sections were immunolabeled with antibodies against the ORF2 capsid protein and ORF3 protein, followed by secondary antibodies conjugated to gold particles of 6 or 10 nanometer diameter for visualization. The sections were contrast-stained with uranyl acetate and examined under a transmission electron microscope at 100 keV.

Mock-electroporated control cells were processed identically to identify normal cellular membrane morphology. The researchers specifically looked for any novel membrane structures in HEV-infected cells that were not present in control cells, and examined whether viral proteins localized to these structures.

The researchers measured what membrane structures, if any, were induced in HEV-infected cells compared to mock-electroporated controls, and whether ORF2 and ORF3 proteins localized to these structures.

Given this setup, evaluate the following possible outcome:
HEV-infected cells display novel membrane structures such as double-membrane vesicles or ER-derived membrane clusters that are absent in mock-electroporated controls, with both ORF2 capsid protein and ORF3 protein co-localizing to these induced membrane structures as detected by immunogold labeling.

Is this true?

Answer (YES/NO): NO